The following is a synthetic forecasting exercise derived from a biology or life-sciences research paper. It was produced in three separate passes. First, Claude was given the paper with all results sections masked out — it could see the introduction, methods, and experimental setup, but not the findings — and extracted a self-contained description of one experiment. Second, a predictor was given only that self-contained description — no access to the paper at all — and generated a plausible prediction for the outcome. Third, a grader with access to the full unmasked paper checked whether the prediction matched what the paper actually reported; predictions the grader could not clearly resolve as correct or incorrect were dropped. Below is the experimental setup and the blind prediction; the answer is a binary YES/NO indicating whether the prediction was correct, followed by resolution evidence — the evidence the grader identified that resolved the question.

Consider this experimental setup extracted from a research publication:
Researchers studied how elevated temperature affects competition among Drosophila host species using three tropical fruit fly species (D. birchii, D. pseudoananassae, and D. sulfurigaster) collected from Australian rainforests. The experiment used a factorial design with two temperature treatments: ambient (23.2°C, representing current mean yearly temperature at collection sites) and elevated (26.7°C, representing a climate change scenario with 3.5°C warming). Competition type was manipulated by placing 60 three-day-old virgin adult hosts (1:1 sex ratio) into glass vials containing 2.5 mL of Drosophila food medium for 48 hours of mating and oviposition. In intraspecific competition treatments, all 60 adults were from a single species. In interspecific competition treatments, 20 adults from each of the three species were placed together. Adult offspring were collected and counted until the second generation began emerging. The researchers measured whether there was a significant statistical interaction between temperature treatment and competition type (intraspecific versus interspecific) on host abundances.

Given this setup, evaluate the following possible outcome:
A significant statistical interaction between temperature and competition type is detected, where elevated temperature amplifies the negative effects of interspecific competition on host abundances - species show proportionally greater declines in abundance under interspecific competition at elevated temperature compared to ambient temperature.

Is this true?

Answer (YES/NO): NO